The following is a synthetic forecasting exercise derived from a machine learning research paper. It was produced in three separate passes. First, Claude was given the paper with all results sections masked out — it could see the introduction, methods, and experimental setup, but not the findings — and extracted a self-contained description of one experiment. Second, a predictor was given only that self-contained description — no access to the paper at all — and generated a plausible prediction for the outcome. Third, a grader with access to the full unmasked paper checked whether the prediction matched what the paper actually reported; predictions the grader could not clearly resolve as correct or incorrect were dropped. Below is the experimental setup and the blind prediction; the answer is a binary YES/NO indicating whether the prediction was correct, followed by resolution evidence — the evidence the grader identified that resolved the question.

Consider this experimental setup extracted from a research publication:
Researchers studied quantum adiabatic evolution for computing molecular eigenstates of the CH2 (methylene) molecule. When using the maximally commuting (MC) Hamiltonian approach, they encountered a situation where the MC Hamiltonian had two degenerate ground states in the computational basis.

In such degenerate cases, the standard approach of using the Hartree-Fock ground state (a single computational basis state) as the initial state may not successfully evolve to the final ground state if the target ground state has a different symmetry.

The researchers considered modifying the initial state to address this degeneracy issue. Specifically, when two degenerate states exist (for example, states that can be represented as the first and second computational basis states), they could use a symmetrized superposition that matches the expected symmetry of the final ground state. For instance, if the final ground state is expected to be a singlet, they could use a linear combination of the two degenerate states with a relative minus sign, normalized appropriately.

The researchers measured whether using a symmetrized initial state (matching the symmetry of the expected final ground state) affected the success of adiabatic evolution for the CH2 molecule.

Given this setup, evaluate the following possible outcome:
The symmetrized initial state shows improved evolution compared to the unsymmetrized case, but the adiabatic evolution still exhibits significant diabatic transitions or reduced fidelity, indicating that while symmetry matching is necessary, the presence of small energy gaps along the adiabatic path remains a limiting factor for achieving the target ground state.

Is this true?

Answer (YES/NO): NO